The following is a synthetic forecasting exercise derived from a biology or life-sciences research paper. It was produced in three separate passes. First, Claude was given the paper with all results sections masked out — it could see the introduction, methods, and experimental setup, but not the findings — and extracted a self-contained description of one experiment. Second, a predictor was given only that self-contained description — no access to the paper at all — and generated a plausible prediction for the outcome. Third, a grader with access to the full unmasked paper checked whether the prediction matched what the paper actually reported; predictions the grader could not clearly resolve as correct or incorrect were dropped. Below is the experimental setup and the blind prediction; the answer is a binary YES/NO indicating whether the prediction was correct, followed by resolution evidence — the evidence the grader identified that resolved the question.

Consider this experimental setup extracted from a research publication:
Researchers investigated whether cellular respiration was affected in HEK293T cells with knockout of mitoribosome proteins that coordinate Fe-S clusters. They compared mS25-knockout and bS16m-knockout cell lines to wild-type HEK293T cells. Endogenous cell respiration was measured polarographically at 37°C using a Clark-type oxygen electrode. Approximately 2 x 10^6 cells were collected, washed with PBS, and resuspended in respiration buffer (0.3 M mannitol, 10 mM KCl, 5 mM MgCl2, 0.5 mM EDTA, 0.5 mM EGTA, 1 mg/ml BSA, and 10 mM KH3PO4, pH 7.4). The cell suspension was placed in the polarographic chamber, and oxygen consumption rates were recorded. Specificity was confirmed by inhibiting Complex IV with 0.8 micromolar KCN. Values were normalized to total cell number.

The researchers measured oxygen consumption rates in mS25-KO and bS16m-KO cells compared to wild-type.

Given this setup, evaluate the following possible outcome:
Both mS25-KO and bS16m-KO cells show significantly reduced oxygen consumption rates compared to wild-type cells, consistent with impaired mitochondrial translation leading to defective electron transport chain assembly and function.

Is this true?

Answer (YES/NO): YES